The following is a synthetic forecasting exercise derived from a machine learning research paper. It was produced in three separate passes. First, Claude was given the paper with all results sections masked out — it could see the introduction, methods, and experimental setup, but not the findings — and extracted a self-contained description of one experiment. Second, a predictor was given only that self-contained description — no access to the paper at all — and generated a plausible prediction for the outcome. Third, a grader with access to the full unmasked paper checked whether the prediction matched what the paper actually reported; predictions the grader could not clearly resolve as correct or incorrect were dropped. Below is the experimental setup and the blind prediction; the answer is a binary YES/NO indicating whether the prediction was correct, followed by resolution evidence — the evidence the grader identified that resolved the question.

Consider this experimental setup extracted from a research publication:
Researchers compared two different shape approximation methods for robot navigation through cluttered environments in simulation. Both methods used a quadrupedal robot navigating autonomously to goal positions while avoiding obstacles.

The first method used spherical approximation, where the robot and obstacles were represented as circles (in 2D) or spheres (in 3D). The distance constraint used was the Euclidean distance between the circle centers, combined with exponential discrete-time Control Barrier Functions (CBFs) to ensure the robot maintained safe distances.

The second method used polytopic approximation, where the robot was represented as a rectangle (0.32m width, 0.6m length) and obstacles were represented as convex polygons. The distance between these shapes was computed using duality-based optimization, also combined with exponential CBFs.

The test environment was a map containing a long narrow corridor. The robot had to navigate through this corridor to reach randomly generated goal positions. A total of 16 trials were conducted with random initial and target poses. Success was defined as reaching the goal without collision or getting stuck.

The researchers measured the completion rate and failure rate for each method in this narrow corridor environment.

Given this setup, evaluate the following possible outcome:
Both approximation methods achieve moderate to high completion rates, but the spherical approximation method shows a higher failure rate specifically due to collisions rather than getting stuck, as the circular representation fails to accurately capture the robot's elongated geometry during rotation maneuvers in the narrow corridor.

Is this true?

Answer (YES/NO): NO